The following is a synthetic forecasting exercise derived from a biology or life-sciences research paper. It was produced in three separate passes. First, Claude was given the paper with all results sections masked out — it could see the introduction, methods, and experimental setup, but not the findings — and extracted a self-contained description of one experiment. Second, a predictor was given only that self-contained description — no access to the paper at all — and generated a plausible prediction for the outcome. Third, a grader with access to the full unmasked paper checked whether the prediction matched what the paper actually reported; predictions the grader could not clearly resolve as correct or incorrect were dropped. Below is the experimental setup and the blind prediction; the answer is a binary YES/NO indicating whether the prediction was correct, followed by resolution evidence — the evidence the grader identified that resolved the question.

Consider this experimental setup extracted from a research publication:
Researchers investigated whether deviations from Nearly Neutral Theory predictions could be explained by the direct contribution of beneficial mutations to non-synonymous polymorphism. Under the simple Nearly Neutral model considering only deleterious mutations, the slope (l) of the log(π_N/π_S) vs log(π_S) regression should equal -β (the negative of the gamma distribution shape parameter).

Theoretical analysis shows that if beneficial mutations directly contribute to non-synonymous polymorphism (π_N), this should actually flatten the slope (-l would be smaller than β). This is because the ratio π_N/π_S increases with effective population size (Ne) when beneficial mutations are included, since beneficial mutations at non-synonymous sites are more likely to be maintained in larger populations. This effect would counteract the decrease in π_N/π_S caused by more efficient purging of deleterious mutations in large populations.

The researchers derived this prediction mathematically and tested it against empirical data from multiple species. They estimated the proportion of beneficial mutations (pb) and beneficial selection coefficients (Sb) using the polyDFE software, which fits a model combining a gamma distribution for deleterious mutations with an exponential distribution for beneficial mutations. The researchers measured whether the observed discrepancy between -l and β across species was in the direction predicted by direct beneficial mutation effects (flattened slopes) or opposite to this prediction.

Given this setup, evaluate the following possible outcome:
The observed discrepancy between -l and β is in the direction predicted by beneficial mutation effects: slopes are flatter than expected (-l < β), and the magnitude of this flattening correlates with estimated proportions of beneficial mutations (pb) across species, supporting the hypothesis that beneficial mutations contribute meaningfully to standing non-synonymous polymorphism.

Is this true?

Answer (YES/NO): NO